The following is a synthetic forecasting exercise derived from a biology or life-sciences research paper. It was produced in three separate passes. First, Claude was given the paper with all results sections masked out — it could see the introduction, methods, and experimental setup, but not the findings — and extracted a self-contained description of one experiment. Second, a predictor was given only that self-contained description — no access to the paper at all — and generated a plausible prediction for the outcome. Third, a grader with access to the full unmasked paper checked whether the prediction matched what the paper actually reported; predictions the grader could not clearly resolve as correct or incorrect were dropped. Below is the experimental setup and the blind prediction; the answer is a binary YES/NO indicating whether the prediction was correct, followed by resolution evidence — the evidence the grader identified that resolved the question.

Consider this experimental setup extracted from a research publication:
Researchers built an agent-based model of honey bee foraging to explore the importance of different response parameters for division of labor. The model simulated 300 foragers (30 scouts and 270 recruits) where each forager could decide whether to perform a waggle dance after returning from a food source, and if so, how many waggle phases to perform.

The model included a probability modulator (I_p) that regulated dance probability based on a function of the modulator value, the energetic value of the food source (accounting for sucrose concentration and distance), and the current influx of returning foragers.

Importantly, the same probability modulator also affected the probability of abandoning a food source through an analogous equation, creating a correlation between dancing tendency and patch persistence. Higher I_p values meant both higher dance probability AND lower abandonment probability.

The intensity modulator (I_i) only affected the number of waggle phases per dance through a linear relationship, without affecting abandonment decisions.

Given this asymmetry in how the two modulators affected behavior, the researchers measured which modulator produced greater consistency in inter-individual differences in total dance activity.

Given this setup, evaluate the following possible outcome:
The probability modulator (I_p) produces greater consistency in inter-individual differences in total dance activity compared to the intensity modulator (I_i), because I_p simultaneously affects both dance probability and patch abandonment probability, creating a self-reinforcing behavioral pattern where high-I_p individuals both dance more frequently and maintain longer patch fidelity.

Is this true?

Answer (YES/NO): NO